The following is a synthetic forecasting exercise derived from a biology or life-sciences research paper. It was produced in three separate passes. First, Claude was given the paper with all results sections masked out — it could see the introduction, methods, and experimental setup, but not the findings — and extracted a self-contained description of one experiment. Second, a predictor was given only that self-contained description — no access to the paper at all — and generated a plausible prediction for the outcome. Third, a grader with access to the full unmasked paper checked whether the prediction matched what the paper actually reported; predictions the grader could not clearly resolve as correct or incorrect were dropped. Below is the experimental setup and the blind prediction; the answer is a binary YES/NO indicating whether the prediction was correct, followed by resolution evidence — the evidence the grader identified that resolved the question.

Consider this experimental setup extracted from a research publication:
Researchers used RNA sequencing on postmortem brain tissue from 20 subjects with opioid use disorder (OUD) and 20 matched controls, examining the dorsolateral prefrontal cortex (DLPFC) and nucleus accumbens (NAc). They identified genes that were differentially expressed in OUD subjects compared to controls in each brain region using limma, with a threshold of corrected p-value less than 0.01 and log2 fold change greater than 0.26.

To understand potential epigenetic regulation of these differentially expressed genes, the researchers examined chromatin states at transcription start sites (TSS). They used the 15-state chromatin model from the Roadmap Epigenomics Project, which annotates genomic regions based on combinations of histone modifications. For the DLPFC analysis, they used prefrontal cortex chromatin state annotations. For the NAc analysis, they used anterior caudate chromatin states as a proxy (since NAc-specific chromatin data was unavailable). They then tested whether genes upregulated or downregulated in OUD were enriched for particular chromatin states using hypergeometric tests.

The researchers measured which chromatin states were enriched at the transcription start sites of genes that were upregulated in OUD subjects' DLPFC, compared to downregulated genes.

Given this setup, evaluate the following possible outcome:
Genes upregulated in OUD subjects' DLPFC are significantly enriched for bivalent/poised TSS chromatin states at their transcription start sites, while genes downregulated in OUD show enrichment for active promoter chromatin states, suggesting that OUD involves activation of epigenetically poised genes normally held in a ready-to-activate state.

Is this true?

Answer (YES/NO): NO